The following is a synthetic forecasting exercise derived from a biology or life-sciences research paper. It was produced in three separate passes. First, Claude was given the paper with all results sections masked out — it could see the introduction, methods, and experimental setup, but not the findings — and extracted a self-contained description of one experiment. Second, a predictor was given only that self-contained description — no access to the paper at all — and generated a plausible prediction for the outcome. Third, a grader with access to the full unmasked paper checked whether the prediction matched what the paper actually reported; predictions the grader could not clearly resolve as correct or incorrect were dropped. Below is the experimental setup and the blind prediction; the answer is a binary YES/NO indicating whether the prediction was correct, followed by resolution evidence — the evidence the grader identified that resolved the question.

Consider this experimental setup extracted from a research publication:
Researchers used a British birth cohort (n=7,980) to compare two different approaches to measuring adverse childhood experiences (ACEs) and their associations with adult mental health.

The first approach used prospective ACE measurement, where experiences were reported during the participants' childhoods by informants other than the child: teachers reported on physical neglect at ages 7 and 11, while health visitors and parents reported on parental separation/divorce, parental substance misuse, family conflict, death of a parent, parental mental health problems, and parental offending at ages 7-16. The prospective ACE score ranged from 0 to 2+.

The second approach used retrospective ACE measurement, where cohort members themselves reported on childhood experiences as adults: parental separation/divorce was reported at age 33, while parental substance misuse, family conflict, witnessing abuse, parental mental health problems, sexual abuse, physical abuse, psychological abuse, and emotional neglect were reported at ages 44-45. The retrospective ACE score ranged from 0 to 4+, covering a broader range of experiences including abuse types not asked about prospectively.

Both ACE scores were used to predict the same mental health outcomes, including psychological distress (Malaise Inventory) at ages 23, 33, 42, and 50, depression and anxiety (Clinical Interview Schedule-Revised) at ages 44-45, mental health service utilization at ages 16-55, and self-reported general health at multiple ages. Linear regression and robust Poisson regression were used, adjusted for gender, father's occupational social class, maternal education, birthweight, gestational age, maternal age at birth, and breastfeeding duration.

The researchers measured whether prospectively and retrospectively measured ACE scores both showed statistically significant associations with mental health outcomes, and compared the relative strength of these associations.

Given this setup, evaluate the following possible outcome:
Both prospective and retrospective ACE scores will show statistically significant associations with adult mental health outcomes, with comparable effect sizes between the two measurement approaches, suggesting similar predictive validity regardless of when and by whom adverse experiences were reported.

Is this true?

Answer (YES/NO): YES